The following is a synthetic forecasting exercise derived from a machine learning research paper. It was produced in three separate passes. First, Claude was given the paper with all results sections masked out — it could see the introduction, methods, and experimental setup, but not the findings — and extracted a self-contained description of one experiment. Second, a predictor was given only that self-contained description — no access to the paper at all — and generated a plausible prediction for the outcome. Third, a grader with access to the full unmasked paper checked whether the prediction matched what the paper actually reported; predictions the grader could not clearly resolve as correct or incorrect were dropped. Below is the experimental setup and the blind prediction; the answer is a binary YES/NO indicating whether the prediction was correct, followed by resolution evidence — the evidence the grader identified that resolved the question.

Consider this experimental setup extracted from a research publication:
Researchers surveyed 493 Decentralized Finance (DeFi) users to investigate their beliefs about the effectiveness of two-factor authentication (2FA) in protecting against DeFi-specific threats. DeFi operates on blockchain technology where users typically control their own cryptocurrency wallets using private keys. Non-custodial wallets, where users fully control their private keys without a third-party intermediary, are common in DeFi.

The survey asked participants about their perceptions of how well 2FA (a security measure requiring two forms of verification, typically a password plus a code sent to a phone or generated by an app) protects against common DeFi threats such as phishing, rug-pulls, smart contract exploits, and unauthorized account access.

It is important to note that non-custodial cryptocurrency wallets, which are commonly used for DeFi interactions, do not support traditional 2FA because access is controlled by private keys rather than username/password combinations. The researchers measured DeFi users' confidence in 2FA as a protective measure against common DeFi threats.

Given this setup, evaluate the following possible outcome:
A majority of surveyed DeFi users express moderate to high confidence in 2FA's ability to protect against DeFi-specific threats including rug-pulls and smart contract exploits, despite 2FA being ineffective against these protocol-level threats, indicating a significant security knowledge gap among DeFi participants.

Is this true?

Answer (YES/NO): NO